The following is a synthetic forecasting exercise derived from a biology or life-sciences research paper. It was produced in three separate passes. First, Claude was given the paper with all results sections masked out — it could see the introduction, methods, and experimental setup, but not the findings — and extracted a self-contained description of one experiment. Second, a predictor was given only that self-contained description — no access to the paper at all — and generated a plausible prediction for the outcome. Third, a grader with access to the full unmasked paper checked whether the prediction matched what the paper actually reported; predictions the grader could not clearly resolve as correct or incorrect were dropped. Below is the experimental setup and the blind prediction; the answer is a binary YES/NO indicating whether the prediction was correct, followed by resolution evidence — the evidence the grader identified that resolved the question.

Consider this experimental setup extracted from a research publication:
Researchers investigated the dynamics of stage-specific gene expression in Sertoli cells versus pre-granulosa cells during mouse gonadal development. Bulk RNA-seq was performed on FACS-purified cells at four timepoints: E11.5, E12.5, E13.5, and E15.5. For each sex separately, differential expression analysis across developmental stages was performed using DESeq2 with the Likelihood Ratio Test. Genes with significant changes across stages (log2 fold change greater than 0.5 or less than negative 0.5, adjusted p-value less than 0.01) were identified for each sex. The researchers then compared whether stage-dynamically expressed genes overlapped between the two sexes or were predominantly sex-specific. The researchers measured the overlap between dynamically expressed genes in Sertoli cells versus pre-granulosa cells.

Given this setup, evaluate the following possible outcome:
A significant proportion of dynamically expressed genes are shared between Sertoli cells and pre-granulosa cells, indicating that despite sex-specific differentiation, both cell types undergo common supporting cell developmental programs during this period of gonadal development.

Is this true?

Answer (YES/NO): YES